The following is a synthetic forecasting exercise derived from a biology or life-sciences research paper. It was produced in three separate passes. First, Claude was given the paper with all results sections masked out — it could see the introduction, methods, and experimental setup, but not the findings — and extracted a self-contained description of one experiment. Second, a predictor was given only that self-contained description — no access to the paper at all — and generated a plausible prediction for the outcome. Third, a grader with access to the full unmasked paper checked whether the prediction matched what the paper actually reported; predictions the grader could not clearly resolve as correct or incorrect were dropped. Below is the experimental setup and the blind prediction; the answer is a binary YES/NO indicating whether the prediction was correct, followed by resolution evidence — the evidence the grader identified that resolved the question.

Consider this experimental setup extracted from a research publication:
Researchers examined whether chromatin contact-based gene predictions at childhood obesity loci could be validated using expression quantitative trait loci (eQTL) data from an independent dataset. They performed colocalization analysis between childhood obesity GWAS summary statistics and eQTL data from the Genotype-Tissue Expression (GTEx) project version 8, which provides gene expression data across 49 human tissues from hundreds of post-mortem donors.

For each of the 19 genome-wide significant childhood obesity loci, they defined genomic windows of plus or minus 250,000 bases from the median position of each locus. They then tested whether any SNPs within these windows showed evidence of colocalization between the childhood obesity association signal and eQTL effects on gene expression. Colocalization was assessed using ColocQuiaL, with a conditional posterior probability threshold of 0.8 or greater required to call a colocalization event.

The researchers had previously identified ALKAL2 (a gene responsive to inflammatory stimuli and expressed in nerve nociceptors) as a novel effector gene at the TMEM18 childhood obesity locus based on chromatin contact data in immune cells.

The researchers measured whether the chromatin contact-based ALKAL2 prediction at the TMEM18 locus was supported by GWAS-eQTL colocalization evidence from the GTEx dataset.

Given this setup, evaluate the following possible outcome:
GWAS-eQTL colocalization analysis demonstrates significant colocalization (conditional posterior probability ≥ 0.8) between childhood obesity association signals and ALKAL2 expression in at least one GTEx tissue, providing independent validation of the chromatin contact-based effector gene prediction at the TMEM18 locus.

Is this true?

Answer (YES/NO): NO